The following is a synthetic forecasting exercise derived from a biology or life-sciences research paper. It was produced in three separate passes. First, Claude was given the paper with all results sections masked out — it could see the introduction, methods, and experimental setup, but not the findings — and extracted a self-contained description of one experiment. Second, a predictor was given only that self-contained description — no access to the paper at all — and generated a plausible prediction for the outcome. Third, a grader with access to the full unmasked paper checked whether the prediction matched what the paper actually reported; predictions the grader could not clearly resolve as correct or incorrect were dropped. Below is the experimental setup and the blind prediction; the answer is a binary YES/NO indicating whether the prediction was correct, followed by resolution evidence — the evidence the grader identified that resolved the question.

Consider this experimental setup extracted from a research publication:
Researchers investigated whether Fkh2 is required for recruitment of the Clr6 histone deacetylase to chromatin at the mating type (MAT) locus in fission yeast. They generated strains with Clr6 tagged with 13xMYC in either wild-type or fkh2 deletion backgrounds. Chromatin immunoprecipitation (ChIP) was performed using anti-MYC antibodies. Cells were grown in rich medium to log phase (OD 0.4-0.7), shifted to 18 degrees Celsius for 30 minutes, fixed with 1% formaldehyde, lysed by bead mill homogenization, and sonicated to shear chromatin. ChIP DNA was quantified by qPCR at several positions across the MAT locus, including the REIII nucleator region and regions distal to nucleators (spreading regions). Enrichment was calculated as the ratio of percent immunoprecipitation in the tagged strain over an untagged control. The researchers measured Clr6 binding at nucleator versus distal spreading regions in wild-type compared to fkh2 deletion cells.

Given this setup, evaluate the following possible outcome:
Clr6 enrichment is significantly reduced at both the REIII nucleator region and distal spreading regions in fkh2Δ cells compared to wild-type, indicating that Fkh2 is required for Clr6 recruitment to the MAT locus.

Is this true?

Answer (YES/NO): NO